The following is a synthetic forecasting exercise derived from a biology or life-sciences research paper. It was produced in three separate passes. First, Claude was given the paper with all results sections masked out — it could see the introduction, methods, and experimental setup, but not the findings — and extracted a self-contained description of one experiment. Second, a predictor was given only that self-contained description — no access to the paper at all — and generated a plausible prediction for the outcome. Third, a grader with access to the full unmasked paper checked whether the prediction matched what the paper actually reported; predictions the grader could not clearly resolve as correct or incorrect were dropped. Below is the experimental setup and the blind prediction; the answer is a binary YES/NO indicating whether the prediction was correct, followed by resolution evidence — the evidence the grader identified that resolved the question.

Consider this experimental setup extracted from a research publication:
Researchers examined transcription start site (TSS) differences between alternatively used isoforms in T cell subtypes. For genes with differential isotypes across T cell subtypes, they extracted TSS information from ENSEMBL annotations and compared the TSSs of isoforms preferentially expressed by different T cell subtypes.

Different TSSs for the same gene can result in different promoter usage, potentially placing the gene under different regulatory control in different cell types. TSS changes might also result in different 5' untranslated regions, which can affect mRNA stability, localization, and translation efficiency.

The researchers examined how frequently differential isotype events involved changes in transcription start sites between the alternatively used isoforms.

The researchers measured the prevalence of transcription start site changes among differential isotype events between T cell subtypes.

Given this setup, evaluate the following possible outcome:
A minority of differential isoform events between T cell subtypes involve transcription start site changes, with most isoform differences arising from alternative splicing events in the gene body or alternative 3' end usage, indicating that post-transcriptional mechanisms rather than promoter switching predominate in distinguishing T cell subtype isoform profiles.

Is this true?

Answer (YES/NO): YES